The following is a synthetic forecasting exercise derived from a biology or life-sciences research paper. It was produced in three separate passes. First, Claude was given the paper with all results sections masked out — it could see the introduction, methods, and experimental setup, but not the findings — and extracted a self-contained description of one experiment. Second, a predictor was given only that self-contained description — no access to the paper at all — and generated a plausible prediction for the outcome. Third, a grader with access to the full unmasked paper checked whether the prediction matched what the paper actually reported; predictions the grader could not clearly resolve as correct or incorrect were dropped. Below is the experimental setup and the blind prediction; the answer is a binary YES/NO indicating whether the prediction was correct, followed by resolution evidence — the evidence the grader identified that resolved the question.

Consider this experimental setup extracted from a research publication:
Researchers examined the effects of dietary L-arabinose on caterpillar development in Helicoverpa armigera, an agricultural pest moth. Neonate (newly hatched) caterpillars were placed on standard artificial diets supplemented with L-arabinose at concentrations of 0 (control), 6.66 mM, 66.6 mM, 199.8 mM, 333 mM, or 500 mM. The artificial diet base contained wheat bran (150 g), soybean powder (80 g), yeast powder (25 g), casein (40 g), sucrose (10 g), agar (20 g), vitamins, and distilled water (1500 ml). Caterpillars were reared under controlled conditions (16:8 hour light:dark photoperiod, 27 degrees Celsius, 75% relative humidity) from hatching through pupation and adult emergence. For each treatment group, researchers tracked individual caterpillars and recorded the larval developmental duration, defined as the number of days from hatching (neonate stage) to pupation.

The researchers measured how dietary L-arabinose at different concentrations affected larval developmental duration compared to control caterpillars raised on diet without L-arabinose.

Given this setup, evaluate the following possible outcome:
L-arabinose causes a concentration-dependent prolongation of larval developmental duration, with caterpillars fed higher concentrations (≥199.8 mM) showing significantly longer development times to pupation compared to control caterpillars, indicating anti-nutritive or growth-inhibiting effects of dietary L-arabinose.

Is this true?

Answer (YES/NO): NO